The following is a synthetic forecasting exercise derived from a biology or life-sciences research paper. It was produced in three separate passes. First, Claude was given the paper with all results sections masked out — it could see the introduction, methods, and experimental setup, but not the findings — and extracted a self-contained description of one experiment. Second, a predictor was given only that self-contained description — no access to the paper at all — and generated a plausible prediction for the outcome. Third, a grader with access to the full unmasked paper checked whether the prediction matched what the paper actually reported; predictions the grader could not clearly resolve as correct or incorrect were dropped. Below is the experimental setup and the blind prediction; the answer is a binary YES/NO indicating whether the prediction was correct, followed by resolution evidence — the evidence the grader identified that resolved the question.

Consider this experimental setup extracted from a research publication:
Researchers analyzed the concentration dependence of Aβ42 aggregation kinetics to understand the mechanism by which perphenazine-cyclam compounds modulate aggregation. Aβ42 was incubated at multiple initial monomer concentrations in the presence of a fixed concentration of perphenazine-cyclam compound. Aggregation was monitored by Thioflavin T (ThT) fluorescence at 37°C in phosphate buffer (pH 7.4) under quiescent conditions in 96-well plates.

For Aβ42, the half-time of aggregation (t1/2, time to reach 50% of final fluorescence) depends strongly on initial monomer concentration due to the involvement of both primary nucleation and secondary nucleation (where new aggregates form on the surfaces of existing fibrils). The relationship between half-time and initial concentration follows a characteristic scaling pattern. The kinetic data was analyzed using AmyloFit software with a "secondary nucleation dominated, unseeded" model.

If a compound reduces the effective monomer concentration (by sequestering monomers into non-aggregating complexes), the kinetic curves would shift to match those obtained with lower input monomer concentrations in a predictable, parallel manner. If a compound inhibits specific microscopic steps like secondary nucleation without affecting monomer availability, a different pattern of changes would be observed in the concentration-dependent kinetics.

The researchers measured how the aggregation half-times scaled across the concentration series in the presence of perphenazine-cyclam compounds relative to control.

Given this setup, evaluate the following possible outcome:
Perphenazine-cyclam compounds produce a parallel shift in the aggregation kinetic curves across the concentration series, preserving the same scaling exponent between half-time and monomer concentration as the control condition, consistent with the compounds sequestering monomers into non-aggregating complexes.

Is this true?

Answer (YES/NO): YES